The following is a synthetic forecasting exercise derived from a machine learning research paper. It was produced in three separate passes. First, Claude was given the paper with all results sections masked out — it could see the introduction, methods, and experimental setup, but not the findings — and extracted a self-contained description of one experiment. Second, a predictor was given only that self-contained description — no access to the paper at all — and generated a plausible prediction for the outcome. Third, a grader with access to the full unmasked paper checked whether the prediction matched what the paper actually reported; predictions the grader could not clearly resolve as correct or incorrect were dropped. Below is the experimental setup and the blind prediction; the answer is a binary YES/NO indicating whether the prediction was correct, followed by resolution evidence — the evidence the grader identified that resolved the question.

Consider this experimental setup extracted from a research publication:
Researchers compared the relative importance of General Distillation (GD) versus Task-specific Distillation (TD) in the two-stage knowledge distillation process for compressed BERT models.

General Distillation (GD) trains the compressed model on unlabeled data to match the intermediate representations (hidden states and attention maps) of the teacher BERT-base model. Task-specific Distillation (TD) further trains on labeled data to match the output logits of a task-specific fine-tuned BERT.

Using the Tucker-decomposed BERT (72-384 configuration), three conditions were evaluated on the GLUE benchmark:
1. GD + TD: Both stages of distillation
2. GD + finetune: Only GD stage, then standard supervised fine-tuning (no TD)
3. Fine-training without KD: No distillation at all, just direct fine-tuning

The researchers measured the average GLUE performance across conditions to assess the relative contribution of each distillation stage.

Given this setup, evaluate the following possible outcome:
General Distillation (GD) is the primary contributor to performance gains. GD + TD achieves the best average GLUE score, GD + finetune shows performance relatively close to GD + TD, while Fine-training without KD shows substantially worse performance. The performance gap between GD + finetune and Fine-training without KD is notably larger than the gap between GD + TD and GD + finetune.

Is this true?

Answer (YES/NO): YES